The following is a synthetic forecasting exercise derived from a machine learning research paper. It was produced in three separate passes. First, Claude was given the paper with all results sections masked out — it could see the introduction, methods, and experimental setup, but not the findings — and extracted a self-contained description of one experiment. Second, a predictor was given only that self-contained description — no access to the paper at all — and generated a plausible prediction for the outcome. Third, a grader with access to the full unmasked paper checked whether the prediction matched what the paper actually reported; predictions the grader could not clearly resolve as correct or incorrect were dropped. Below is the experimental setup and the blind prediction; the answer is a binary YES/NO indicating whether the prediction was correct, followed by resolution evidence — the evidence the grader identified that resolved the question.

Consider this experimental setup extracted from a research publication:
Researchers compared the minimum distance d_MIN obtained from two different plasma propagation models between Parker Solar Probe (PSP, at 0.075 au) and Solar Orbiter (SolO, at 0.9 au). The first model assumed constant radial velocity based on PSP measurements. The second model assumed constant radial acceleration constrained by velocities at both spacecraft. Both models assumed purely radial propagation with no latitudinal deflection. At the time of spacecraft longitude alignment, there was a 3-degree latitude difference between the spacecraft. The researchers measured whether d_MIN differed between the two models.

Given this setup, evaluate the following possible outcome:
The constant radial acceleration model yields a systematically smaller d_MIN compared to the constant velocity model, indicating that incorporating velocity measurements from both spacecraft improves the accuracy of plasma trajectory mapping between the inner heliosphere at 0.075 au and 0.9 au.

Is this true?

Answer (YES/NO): NO